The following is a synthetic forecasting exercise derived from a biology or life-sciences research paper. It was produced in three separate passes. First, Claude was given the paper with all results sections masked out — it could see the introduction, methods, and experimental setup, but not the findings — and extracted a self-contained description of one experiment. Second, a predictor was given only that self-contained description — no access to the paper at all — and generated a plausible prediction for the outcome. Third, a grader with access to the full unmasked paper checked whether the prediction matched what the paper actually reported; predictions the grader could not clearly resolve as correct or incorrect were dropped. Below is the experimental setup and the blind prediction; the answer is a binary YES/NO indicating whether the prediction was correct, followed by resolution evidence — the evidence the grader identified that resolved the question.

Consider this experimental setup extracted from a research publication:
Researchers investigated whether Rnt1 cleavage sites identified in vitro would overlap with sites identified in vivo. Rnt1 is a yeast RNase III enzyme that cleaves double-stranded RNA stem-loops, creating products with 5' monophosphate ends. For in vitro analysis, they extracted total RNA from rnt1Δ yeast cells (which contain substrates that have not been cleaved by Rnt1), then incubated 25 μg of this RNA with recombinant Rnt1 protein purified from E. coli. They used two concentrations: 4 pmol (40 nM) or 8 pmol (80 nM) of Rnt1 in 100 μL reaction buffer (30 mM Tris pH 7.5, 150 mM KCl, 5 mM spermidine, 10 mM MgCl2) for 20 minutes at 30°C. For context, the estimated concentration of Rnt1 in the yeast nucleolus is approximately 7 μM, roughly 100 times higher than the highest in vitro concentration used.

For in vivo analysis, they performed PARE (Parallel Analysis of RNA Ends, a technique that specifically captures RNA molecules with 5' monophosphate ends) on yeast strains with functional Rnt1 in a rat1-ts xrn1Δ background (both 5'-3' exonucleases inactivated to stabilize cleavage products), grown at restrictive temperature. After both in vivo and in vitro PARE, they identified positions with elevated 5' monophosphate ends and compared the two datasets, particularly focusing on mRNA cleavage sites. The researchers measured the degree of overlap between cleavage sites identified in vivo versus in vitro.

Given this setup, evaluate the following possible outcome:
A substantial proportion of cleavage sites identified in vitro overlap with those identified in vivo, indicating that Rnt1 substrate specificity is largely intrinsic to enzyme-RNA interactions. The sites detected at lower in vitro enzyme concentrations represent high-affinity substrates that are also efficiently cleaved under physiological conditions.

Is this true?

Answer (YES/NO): NO